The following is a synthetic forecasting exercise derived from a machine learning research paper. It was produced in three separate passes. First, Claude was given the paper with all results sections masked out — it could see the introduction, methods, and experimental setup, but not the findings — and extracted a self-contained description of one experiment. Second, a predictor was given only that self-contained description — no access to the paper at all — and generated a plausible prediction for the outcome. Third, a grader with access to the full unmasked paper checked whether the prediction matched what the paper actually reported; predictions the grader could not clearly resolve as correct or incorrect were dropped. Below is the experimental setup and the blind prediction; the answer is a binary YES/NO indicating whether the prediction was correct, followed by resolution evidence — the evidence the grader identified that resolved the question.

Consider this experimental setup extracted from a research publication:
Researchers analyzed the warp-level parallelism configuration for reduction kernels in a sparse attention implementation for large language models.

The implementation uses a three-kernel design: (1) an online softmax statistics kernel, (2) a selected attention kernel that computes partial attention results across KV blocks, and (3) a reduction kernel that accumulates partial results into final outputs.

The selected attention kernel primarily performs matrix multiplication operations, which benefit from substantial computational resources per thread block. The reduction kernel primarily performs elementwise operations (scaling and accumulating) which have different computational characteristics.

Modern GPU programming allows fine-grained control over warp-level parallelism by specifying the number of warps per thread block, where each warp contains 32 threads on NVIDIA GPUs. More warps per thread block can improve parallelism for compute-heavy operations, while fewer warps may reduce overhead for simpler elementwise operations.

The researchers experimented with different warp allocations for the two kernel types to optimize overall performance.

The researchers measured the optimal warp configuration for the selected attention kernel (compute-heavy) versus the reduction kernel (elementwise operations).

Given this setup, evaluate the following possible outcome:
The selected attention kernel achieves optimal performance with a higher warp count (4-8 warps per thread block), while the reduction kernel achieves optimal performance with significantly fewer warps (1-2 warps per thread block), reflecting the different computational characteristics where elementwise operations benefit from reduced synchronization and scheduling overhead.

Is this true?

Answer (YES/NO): YES